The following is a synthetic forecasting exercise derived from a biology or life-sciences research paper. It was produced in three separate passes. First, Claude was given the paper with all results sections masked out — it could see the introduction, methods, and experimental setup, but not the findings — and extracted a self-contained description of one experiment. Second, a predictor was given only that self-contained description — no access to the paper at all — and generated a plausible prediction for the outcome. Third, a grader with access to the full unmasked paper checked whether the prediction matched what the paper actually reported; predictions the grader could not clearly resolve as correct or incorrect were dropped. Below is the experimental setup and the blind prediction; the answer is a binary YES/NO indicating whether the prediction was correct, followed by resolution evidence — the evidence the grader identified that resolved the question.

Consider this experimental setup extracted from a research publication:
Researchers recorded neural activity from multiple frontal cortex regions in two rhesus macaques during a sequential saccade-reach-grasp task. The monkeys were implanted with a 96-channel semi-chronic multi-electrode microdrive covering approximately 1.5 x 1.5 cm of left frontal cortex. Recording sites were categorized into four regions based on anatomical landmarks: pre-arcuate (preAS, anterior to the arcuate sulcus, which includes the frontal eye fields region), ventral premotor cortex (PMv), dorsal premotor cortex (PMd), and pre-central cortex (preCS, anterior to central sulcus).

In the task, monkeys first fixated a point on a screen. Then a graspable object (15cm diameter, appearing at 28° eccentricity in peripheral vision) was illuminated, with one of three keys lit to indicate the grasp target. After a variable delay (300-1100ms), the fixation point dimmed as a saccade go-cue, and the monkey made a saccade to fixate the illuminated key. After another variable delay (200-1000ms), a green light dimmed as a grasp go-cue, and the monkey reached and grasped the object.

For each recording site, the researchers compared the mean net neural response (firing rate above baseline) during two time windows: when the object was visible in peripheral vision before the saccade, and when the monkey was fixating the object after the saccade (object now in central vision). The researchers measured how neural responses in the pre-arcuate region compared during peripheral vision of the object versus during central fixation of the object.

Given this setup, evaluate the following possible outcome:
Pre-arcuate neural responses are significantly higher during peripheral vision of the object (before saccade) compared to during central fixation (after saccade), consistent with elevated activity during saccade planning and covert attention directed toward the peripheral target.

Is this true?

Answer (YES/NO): NO